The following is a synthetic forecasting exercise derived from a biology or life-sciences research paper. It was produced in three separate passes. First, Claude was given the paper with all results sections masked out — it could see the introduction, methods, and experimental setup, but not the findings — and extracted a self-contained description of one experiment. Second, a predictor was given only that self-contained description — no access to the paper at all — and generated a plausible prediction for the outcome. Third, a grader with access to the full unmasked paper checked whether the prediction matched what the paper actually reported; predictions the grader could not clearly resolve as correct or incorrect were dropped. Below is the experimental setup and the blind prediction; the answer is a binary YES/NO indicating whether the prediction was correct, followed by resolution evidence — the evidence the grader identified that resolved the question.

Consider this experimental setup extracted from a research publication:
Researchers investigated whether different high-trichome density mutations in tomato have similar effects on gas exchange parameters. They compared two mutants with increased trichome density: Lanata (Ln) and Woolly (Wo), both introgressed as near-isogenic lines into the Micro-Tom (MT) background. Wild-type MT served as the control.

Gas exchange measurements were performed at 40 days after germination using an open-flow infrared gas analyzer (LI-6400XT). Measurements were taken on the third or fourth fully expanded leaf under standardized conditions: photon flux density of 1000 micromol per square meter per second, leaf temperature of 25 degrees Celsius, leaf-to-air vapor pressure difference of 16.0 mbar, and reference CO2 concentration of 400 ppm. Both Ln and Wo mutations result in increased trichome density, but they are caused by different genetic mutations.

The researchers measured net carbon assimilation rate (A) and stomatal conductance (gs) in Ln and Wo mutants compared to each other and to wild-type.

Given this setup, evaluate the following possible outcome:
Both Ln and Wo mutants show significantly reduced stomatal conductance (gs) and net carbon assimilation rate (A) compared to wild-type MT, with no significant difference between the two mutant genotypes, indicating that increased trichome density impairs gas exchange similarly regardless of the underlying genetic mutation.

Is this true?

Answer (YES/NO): NO